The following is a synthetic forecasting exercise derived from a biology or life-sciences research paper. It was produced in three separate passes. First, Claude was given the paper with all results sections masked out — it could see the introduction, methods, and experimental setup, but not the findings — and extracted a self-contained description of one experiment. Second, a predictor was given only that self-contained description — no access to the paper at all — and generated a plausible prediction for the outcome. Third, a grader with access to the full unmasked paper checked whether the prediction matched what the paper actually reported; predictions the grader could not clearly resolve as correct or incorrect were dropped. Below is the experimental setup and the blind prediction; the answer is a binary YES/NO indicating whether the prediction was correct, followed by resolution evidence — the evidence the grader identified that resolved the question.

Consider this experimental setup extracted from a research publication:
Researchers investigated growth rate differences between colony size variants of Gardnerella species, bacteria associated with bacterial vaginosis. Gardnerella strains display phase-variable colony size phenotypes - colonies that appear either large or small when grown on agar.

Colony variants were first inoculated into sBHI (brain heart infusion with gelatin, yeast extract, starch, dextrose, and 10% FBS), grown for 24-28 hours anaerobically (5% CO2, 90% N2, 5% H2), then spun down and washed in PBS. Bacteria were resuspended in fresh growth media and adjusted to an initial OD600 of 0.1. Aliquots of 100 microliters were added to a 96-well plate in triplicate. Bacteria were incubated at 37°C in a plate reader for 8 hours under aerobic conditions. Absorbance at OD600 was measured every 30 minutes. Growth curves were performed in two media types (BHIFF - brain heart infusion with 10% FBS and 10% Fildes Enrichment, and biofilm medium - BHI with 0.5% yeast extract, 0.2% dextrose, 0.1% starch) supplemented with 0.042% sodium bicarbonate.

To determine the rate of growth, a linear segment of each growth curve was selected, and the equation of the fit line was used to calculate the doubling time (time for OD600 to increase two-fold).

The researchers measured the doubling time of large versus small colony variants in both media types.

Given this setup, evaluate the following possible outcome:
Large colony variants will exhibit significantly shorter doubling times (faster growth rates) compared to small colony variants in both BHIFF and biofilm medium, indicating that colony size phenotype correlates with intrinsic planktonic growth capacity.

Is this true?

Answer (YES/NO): NO